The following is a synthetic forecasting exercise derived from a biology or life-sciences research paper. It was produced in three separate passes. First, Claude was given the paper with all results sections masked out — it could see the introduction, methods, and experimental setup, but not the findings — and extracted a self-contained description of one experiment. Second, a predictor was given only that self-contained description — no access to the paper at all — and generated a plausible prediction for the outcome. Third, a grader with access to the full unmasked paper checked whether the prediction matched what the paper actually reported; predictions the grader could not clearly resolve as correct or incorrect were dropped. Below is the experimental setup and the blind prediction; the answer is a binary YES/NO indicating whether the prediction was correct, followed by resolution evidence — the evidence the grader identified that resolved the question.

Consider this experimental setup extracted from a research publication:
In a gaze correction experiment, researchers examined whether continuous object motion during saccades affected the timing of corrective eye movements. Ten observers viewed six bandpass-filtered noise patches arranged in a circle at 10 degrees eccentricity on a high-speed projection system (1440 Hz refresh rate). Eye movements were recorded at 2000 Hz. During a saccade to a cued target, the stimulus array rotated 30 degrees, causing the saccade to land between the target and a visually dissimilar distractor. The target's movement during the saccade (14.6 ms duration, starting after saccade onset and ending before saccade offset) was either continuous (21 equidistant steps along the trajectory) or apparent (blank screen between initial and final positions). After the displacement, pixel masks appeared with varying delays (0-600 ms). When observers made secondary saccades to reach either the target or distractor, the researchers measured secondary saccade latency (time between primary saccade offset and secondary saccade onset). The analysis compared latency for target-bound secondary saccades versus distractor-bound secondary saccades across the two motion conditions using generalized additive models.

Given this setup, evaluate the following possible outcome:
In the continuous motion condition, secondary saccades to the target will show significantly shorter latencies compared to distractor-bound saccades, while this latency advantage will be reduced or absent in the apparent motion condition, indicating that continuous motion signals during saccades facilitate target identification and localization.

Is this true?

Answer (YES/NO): NO